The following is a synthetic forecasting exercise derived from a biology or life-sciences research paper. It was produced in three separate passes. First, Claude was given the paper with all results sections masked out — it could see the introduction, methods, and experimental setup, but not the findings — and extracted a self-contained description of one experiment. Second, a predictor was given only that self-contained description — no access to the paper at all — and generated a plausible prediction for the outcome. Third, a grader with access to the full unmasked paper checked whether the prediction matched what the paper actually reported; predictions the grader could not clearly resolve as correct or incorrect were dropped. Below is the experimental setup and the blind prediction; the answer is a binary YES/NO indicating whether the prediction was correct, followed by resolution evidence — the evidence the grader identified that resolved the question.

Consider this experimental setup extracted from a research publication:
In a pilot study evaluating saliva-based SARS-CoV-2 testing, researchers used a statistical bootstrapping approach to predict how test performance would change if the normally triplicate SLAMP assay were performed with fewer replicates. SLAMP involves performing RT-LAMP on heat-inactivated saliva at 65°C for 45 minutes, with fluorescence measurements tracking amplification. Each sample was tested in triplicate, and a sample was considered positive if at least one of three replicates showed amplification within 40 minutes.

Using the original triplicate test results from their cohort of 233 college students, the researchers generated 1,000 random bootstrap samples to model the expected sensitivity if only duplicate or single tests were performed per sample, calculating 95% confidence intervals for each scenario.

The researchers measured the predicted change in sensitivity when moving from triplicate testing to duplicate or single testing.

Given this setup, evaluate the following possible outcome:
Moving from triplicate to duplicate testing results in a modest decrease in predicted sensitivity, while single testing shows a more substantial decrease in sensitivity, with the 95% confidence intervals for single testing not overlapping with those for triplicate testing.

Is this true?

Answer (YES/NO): NO